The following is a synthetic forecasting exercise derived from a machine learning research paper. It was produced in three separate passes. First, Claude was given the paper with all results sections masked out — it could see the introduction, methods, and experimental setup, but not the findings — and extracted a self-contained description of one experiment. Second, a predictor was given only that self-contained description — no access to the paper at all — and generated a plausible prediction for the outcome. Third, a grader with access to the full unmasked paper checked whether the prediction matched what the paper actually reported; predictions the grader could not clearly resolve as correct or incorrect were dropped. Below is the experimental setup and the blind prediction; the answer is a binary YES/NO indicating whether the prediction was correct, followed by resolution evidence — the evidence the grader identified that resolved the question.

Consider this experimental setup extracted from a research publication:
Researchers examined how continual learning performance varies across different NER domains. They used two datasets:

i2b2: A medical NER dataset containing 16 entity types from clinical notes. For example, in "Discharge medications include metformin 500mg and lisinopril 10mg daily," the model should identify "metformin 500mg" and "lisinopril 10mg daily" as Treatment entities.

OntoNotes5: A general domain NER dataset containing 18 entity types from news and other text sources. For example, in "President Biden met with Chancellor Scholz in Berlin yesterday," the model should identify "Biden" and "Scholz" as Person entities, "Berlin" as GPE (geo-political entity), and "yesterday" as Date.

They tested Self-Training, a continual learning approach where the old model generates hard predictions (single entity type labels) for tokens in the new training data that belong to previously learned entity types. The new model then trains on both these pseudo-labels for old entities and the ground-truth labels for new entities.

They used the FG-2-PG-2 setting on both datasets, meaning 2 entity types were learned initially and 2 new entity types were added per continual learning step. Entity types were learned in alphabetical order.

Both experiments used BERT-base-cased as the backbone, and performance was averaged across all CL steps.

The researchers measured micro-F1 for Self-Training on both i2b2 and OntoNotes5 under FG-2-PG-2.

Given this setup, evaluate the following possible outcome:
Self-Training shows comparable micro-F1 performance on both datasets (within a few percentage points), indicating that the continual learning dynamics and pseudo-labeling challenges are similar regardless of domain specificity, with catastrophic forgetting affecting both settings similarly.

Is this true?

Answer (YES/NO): NO